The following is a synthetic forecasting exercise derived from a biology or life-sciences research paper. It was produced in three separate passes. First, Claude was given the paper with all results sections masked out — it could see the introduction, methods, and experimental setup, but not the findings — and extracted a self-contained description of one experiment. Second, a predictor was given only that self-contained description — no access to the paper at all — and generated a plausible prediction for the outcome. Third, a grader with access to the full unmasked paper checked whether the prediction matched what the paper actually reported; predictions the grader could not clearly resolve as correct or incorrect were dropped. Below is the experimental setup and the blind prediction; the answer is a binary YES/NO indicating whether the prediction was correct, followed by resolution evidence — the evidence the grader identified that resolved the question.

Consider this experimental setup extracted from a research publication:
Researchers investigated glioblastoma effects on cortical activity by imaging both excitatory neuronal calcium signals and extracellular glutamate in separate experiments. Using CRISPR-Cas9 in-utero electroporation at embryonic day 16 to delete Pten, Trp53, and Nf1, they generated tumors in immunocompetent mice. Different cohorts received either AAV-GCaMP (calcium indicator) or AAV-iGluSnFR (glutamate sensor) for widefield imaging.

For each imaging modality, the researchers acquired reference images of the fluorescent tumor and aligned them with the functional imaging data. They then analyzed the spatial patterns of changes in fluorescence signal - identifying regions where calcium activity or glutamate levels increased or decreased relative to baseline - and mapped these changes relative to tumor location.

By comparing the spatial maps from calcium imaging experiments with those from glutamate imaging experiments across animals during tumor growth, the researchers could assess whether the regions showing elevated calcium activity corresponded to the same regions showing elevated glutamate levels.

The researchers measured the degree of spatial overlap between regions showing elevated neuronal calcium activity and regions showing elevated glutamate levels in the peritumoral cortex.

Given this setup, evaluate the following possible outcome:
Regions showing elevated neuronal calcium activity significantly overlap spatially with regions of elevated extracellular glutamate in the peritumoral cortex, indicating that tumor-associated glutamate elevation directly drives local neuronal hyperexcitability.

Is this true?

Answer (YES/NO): NO